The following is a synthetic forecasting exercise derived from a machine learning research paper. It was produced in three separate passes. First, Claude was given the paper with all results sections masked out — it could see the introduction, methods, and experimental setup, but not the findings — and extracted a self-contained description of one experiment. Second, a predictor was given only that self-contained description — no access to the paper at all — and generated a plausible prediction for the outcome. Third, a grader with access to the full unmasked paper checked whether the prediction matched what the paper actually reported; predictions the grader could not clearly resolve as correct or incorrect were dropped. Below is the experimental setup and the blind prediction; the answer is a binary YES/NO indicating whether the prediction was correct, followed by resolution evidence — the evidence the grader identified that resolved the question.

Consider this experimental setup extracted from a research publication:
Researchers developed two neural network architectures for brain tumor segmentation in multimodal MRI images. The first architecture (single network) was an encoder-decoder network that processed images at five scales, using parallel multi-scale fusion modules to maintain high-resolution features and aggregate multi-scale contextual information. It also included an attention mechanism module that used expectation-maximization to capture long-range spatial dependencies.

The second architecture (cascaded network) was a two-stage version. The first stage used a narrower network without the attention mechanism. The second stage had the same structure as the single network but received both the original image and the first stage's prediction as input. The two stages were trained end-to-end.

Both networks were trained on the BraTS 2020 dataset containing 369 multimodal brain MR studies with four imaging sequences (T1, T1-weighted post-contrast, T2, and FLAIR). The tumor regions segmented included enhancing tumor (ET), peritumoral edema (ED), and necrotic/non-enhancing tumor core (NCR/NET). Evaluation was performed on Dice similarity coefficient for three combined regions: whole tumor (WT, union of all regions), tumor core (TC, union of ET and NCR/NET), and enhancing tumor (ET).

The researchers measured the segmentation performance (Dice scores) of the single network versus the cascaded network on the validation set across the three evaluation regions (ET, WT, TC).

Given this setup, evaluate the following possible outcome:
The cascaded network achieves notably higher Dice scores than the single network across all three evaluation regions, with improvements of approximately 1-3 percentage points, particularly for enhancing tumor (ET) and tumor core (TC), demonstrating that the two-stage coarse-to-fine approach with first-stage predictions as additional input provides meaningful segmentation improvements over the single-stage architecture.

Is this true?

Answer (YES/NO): NO